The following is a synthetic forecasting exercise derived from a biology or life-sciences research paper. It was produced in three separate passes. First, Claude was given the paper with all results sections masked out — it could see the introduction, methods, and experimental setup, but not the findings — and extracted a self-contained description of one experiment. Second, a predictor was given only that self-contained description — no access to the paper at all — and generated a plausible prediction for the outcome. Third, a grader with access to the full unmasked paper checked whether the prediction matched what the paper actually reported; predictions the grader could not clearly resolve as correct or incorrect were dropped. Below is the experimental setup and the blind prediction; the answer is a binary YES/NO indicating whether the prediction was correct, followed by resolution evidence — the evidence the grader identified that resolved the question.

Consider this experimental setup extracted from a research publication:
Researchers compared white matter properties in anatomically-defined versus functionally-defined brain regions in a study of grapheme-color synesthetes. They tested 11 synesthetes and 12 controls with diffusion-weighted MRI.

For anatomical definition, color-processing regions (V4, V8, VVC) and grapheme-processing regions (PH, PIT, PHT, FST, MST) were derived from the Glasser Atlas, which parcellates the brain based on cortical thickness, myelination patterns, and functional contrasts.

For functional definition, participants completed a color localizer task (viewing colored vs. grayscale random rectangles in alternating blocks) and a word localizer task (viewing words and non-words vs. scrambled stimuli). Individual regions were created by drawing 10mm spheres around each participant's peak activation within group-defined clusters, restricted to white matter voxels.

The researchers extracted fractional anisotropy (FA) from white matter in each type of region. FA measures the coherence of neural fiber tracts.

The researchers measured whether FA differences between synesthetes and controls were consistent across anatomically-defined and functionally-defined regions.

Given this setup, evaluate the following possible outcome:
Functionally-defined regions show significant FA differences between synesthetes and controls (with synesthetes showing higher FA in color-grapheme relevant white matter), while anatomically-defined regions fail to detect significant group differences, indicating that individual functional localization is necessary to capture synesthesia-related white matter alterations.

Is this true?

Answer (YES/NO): NO